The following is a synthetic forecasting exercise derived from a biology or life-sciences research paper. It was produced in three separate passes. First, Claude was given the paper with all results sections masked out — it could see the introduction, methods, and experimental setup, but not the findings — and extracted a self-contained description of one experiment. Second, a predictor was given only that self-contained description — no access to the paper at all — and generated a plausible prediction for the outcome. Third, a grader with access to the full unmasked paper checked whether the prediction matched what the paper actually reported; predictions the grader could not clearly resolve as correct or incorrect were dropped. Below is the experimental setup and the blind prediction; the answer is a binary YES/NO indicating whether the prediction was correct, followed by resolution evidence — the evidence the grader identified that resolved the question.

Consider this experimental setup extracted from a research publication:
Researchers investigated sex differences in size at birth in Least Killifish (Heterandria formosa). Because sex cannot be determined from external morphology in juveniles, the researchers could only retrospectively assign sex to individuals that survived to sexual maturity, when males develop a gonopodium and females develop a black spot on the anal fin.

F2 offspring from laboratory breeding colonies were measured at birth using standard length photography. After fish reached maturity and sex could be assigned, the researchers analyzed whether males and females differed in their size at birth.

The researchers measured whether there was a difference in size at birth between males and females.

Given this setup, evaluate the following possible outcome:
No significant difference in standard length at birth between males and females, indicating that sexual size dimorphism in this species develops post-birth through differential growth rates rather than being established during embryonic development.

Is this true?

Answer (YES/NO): YES